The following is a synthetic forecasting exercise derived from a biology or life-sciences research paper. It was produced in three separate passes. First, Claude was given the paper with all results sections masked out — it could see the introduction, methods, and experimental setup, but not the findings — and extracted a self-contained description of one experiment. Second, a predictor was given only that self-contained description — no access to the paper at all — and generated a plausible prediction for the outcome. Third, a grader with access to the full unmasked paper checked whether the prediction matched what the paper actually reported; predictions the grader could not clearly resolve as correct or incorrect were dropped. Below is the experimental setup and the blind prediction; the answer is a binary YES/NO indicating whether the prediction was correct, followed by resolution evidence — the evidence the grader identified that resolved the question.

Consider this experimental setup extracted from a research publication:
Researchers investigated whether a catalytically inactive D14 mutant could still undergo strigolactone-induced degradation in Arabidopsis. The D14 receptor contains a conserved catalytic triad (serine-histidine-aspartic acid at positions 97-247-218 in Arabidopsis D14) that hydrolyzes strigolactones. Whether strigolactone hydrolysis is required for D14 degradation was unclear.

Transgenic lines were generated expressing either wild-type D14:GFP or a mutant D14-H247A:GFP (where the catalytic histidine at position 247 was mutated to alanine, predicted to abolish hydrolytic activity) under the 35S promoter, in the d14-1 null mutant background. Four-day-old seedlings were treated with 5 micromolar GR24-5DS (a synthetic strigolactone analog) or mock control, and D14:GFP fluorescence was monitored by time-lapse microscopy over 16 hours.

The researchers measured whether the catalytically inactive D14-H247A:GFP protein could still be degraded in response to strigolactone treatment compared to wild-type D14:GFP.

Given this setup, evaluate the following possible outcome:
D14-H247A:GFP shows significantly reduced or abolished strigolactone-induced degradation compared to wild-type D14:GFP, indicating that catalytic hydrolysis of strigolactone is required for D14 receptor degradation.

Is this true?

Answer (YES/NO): NO